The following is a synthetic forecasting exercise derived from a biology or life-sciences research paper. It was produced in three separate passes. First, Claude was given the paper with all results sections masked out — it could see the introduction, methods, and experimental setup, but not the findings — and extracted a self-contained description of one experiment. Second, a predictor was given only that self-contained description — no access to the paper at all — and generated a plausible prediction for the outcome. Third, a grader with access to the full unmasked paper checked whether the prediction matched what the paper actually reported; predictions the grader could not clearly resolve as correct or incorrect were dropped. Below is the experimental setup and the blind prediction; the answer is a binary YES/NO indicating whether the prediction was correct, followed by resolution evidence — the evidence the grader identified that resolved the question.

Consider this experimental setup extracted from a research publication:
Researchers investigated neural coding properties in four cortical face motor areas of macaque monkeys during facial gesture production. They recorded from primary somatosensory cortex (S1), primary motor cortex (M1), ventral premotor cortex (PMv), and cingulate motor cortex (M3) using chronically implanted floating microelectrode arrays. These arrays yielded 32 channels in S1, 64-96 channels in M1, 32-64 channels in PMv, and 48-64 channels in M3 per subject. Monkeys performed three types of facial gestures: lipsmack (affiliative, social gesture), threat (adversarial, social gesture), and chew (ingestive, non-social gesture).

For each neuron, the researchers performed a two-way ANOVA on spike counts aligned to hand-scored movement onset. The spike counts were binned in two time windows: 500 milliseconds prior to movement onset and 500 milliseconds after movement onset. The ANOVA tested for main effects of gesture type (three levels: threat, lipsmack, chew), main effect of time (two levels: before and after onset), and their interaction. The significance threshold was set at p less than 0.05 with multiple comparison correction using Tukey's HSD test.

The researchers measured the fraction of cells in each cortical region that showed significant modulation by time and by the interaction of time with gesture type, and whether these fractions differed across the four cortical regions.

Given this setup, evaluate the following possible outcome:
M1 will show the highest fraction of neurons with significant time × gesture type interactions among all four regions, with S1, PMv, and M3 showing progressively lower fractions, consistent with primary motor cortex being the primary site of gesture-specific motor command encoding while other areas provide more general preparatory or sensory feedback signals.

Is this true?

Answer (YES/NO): NO